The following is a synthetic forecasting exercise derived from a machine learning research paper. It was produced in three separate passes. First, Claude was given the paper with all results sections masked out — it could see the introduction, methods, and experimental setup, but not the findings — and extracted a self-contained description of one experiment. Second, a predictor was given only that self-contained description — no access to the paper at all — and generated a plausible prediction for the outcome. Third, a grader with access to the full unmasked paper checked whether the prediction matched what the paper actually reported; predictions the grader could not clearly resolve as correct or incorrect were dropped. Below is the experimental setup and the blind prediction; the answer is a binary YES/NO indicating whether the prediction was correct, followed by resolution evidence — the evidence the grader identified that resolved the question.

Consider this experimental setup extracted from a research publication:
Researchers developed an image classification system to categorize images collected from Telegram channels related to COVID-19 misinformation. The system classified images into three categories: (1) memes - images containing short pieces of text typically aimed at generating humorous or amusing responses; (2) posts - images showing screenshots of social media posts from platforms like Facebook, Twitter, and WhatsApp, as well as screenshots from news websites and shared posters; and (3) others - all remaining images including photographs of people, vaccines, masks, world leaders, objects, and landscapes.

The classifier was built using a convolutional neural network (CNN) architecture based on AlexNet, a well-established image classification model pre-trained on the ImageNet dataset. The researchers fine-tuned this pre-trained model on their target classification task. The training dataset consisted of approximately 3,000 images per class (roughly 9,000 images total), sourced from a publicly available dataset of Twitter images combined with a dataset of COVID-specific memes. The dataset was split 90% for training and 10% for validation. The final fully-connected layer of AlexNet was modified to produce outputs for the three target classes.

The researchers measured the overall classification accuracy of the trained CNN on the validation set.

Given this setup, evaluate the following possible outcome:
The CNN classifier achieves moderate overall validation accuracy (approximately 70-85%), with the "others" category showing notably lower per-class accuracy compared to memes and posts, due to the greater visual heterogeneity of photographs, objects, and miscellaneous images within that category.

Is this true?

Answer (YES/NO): NO